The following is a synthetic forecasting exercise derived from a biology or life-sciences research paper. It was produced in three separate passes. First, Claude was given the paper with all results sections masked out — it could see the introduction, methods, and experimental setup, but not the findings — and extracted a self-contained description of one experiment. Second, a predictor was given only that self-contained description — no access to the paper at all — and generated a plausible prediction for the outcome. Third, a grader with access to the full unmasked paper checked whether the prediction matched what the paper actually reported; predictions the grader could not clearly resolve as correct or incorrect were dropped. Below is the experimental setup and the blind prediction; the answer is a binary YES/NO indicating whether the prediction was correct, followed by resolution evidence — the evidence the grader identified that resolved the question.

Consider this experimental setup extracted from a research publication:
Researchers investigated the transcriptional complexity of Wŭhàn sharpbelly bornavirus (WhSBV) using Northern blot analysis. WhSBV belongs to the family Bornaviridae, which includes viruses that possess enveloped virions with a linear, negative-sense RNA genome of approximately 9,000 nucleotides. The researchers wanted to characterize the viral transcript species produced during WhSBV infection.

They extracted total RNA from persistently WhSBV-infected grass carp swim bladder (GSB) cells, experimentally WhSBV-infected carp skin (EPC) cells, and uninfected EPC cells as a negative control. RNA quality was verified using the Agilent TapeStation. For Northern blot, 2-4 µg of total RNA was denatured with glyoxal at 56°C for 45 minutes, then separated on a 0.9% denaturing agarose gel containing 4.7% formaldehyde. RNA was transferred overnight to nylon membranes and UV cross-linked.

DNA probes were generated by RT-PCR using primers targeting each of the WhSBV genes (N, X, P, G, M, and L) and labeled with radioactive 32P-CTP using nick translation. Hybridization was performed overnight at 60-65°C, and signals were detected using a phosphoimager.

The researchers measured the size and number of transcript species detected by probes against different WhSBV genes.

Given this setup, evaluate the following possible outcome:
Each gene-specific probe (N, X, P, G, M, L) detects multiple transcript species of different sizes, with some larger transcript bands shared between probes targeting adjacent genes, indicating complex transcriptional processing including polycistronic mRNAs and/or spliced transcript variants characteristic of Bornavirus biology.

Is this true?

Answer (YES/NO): YES